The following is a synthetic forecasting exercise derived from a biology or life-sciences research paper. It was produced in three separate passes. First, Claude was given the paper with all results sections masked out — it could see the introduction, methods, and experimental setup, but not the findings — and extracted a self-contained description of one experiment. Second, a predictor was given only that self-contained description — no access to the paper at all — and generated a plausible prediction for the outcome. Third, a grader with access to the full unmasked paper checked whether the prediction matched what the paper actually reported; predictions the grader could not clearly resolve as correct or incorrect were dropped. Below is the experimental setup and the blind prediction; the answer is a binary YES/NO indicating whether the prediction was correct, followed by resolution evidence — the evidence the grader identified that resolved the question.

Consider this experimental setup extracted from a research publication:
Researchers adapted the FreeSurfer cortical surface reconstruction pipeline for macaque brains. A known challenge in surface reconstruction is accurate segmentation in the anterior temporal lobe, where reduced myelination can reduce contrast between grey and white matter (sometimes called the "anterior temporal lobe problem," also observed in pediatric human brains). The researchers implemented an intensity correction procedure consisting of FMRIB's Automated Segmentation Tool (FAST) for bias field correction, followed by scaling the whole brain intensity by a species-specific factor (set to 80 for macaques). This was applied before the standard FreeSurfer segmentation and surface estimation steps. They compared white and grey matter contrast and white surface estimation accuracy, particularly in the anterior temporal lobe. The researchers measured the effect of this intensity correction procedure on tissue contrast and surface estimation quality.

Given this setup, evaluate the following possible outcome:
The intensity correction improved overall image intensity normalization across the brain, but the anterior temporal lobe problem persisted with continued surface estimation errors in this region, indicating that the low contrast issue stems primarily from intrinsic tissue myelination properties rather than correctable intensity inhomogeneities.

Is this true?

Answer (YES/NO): NO